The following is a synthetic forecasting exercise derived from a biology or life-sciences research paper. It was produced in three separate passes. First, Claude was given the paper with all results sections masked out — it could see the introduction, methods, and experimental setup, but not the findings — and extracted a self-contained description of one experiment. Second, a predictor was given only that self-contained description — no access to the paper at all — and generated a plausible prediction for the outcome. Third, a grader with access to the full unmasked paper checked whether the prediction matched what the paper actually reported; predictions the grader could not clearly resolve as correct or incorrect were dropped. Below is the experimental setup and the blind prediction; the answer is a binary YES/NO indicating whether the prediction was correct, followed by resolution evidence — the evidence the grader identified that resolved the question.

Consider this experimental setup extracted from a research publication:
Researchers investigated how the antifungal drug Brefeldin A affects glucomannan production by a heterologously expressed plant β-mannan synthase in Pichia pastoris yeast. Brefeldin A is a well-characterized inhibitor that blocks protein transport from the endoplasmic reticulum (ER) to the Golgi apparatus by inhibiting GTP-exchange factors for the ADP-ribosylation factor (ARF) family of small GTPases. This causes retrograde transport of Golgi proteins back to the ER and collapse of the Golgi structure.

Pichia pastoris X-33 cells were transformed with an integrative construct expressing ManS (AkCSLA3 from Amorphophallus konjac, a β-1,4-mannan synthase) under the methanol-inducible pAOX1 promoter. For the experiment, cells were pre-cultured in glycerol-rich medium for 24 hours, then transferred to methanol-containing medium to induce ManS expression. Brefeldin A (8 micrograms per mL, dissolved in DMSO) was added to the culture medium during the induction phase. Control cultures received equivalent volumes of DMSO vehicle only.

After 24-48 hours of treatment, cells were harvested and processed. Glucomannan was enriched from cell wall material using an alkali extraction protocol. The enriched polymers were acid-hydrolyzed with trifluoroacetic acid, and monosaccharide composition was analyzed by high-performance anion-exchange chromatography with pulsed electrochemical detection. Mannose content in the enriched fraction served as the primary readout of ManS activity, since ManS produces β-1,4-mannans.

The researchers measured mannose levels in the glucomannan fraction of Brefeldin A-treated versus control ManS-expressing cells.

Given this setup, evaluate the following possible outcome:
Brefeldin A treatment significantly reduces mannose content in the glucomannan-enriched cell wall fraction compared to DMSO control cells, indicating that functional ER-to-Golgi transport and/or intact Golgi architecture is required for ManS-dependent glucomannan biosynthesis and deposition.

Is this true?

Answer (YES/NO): NO